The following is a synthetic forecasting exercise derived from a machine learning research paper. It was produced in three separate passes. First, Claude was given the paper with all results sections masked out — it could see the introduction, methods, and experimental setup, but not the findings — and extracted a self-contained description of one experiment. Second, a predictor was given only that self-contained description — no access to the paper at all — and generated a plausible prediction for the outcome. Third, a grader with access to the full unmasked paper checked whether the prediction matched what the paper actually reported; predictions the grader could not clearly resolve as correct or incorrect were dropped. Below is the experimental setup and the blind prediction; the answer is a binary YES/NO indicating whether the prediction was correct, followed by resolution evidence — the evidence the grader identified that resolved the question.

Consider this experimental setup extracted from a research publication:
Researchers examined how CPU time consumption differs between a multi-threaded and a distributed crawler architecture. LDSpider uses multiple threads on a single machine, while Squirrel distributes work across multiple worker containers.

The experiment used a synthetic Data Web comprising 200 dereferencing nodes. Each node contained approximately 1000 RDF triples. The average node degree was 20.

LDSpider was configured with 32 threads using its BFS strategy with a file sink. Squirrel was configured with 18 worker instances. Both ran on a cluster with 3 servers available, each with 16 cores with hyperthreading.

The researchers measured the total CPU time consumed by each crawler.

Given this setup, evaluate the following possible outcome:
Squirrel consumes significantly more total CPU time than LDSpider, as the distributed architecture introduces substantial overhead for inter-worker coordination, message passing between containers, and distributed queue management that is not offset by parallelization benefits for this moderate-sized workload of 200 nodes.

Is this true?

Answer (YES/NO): NO